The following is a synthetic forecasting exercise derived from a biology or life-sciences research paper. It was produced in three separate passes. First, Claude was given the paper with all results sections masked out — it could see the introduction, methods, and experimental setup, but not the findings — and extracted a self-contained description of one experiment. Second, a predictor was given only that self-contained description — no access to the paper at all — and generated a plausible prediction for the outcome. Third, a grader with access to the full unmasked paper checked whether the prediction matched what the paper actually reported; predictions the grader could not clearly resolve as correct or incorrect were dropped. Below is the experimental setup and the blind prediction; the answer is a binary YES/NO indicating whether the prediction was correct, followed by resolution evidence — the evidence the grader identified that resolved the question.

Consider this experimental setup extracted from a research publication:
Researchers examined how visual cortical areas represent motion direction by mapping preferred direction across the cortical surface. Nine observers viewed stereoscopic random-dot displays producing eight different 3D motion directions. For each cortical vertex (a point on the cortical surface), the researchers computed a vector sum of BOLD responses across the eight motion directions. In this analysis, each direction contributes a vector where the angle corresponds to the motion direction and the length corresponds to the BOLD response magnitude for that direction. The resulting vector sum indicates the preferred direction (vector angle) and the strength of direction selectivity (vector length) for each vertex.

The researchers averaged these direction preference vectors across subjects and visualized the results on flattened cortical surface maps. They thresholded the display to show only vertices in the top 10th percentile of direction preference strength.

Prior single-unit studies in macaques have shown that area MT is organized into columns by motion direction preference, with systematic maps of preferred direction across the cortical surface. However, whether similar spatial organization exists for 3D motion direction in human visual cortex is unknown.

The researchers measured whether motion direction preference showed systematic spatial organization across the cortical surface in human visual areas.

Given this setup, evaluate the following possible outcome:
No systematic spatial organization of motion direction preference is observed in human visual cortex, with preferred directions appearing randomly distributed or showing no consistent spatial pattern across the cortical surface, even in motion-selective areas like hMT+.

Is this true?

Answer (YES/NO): NO